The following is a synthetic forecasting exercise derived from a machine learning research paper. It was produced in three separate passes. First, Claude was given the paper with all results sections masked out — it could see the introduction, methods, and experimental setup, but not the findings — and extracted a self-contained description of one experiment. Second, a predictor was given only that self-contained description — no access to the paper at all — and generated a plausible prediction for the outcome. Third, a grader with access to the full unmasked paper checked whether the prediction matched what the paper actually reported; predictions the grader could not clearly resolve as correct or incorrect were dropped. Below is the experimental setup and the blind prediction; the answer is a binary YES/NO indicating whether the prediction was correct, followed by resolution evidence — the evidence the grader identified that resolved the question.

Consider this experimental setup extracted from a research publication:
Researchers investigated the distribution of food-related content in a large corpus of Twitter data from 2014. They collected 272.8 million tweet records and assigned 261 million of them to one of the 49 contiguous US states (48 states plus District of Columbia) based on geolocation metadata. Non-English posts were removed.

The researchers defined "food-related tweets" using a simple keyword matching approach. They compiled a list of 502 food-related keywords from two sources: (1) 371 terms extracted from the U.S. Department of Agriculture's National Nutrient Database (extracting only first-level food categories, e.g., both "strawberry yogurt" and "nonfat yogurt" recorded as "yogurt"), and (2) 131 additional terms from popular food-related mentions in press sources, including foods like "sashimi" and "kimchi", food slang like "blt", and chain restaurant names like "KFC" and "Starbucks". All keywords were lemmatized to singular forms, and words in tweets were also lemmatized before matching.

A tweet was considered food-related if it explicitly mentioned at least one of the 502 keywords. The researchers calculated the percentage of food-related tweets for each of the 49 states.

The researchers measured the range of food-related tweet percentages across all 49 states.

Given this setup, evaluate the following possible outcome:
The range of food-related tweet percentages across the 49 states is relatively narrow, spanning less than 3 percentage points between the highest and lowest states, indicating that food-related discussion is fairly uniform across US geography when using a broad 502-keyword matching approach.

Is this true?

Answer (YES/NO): NO